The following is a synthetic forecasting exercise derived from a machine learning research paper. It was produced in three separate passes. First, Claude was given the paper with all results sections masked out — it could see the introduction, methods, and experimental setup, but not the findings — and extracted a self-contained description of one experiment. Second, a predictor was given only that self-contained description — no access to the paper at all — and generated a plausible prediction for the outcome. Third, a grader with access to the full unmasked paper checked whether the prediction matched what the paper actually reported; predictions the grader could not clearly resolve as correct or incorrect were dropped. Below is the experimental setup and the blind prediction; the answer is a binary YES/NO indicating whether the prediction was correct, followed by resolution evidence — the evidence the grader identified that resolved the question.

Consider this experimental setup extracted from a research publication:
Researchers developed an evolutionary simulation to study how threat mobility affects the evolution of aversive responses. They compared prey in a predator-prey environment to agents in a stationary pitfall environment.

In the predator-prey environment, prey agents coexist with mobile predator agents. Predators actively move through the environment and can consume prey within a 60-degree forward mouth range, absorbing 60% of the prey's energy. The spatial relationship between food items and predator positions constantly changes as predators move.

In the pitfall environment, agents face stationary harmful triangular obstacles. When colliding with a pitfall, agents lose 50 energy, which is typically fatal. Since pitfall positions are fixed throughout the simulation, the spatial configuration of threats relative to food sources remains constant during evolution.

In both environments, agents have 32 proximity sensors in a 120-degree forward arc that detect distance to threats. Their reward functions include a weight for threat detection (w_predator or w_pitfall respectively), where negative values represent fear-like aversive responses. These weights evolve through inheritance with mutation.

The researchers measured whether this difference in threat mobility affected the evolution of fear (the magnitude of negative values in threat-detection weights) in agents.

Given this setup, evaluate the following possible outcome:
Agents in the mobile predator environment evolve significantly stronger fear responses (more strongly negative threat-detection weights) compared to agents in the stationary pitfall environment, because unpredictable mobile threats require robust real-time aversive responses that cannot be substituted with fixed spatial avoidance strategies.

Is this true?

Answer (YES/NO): YES